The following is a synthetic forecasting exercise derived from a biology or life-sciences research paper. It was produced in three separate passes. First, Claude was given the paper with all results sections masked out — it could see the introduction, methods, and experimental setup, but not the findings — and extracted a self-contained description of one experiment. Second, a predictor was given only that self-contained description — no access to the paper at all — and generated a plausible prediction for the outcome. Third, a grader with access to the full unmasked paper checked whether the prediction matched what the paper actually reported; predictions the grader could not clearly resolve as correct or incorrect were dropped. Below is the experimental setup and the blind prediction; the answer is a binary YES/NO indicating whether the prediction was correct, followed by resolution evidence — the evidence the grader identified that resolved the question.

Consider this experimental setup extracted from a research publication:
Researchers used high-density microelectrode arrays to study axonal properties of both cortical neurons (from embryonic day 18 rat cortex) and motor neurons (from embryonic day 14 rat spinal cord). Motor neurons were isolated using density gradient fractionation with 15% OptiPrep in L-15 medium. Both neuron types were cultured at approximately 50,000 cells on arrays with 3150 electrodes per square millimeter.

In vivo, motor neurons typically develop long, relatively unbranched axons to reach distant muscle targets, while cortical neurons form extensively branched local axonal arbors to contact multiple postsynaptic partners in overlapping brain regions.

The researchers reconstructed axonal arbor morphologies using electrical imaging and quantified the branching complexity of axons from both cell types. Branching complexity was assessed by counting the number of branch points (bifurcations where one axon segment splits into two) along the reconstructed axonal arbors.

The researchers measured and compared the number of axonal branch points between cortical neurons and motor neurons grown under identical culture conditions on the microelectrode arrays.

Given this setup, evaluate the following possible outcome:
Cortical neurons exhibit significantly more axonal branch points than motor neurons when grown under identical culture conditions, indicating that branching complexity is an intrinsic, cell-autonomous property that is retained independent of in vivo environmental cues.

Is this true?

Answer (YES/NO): YES